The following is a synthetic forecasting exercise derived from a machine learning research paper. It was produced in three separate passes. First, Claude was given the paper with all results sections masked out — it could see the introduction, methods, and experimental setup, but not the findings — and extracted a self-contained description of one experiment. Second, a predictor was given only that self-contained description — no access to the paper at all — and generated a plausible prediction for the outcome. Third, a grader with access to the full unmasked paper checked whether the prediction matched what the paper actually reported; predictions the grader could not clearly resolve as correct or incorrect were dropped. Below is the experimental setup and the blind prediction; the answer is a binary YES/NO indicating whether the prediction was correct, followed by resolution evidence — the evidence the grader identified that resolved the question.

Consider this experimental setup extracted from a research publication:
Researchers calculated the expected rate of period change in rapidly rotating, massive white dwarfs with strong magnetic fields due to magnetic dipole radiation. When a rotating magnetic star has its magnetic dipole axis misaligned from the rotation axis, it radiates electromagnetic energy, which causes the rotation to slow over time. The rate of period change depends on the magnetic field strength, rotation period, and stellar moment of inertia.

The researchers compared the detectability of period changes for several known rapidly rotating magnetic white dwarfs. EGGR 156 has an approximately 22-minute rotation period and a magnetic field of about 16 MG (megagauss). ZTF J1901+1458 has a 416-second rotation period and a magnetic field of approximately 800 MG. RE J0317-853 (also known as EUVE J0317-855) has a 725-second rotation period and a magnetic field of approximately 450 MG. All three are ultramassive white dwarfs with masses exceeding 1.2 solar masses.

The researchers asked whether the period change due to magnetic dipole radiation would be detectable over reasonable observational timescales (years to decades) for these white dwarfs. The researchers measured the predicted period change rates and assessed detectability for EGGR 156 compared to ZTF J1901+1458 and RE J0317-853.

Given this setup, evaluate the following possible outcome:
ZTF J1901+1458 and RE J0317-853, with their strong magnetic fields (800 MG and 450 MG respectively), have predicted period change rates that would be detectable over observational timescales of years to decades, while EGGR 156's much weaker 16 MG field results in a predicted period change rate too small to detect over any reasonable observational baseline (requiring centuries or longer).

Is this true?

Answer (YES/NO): YES